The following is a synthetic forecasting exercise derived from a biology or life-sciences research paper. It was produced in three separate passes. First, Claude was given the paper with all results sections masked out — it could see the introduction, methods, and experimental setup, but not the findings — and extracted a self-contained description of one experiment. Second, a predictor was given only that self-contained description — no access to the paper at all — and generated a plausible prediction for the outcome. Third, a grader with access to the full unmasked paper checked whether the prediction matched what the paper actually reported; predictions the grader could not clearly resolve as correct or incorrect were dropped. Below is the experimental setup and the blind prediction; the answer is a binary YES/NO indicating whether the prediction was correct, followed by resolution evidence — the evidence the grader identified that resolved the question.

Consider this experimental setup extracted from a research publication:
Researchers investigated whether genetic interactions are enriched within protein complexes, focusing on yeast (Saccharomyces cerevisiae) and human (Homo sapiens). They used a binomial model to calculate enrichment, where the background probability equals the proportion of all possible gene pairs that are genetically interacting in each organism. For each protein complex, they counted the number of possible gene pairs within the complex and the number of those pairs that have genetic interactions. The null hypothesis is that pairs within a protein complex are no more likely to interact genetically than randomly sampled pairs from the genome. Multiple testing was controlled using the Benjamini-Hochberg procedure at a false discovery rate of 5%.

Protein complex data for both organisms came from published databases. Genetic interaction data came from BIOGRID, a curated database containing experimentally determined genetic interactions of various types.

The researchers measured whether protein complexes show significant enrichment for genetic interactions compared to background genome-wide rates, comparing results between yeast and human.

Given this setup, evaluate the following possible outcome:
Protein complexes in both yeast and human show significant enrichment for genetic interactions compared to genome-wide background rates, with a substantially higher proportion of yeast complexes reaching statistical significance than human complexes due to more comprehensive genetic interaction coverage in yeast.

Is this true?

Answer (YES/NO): NO